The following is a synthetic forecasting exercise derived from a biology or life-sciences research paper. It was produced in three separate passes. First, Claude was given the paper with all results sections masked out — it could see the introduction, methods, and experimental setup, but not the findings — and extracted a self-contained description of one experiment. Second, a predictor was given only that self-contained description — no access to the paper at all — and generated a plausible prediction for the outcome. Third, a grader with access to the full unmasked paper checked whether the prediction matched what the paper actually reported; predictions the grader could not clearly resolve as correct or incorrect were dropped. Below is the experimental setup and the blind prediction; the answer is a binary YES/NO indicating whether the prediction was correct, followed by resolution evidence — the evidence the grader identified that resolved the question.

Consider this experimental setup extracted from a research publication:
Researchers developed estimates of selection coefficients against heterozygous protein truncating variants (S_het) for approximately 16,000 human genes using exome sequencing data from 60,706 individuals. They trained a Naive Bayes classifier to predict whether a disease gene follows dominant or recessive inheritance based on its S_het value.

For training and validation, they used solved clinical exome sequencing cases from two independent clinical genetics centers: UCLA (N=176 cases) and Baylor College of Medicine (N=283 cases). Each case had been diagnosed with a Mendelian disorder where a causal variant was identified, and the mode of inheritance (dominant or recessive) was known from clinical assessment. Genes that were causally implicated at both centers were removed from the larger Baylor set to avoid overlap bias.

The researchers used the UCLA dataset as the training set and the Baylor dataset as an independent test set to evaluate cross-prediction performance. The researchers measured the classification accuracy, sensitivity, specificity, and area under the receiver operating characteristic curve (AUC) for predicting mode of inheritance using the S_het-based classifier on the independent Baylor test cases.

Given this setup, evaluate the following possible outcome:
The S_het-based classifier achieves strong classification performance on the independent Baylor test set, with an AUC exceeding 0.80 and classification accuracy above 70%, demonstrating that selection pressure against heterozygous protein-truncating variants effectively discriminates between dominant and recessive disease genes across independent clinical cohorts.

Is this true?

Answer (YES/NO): YES